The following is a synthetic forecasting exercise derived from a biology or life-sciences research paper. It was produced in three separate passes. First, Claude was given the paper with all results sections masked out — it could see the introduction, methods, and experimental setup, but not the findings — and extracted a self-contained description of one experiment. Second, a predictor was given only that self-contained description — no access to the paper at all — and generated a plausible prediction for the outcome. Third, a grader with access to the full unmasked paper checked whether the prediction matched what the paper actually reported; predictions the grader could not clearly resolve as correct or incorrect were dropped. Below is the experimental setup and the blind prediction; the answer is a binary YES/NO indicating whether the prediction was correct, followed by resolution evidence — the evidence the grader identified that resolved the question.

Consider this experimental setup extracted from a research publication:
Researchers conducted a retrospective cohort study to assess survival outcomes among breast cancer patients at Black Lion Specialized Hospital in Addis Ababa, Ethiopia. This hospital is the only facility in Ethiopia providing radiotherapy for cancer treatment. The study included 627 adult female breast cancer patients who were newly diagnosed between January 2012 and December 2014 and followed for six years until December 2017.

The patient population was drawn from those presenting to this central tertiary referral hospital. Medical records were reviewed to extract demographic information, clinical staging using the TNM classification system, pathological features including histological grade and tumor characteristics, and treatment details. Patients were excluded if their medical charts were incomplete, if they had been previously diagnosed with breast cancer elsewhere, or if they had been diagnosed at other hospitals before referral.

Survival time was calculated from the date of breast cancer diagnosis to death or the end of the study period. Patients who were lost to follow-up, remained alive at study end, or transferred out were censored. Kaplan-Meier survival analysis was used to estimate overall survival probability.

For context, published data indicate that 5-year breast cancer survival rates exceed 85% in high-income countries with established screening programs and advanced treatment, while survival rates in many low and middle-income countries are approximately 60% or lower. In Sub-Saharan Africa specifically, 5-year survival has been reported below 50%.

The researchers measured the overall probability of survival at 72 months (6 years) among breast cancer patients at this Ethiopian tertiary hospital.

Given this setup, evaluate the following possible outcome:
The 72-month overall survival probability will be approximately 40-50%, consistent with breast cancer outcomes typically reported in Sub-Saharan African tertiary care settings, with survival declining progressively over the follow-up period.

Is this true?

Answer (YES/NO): NO